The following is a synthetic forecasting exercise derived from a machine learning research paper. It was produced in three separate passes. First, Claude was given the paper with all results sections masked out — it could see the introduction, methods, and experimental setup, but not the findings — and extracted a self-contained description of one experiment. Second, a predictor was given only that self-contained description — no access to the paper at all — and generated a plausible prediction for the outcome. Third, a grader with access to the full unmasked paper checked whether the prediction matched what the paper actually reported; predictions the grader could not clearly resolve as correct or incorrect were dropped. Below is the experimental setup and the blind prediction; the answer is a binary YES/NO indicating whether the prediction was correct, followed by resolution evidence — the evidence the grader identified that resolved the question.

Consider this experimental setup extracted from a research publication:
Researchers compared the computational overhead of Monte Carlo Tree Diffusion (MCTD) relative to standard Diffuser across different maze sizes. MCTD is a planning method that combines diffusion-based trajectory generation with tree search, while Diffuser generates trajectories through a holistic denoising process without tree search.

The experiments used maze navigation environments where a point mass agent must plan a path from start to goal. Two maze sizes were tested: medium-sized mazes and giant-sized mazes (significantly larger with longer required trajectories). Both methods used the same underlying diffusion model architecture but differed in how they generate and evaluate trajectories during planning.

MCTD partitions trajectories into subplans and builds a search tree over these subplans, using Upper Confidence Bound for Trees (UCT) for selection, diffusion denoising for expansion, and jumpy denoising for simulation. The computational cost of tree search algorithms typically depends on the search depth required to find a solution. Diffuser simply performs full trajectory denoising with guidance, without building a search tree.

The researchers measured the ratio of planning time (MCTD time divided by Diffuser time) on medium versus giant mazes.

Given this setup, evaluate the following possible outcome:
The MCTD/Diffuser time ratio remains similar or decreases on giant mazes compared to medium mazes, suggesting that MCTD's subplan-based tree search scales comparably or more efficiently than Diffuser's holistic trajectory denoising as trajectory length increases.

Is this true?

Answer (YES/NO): NO